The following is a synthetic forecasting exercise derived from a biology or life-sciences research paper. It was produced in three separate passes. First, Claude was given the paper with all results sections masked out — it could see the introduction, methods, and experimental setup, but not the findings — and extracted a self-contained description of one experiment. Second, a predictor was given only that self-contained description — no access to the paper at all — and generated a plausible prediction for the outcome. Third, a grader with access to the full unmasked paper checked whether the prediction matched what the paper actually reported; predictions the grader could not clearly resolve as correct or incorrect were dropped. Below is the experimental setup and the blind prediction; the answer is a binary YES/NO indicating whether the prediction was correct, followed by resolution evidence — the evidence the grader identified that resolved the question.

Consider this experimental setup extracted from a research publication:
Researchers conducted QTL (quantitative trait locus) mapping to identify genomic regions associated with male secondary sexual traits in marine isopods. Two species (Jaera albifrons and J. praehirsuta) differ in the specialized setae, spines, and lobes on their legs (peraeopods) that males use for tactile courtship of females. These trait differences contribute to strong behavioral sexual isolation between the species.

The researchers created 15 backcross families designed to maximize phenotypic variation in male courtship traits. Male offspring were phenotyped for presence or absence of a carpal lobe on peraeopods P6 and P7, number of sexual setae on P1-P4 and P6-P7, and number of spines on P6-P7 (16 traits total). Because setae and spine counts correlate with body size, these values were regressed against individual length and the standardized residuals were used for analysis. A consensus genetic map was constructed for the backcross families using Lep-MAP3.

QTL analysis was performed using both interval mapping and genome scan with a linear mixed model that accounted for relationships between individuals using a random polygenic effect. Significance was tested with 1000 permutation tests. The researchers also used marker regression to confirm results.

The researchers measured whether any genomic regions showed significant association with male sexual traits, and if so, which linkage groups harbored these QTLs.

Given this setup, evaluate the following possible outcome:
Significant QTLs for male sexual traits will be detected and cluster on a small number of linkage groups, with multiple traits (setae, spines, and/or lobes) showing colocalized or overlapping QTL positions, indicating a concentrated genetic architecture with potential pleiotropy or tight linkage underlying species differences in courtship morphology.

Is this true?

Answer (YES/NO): YES